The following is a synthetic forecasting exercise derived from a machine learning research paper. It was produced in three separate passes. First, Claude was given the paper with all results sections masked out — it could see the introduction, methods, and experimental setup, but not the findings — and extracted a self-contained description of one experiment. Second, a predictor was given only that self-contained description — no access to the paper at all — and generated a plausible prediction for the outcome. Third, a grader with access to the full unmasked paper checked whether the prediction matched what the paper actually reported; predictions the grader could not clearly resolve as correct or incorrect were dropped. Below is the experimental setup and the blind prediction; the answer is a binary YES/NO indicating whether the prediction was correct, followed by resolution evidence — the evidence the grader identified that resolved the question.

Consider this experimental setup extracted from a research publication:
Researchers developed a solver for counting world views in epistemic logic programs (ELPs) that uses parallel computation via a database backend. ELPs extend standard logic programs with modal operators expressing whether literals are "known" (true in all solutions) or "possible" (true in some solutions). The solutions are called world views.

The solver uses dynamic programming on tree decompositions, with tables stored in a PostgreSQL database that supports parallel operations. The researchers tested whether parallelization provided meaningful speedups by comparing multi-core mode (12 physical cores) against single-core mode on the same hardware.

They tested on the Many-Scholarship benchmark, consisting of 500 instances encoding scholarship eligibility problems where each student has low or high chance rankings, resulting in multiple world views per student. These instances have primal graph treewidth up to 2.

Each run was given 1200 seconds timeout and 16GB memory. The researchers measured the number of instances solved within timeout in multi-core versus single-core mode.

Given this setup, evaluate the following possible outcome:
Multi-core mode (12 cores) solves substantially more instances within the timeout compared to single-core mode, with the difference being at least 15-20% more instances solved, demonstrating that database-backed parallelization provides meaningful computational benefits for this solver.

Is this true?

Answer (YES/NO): YES